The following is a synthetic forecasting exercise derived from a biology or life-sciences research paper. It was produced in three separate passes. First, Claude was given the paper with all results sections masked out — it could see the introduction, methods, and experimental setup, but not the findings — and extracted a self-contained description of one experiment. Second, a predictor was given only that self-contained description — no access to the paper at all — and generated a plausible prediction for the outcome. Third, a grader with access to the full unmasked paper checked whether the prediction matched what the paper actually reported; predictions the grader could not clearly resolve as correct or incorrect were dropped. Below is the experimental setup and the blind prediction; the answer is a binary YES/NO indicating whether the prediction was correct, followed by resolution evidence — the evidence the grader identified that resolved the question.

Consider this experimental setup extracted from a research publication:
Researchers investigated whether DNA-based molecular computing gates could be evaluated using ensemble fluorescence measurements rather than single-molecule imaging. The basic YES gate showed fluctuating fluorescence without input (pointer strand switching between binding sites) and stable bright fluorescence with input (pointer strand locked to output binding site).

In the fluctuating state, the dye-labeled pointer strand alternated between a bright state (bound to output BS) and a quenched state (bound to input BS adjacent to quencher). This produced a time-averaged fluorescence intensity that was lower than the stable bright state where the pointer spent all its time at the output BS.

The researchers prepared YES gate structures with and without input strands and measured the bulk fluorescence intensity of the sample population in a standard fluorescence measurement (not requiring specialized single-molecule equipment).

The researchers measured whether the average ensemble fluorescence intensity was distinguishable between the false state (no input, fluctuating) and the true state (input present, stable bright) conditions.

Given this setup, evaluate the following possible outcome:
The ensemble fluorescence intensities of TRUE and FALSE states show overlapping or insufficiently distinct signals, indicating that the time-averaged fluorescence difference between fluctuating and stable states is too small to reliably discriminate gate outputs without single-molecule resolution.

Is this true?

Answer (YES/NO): NO